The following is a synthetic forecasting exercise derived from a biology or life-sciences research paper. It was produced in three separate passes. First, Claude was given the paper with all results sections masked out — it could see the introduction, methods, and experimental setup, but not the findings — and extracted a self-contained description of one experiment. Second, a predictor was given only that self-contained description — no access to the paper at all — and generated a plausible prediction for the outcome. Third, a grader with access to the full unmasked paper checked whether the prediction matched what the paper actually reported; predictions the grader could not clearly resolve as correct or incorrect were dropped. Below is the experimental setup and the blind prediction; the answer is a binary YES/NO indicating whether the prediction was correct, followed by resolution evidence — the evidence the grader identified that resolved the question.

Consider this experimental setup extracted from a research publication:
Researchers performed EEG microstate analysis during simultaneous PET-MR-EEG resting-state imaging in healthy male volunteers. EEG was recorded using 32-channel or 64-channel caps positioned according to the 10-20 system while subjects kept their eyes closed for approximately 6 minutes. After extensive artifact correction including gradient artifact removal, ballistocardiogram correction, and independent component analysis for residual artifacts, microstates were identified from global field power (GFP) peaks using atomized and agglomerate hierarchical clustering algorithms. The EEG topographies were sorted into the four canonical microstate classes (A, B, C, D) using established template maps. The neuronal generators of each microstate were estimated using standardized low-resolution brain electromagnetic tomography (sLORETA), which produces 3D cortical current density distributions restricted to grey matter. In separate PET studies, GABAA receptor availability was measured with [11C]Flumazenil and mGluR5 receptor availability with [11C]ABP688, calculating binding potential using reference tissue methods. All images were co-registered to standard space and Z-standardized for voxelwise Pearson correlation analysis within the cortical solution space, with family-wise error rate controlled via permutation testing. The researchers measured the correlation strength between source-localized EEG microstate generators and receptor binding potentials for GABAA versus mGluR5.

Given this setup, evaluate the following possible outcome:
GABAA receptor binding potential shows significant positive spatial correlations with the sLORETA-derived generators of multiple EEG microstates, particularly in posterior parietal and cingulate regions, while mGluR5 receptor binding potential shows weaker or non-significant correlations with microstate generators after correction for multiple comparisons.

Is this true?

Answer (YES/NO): YES